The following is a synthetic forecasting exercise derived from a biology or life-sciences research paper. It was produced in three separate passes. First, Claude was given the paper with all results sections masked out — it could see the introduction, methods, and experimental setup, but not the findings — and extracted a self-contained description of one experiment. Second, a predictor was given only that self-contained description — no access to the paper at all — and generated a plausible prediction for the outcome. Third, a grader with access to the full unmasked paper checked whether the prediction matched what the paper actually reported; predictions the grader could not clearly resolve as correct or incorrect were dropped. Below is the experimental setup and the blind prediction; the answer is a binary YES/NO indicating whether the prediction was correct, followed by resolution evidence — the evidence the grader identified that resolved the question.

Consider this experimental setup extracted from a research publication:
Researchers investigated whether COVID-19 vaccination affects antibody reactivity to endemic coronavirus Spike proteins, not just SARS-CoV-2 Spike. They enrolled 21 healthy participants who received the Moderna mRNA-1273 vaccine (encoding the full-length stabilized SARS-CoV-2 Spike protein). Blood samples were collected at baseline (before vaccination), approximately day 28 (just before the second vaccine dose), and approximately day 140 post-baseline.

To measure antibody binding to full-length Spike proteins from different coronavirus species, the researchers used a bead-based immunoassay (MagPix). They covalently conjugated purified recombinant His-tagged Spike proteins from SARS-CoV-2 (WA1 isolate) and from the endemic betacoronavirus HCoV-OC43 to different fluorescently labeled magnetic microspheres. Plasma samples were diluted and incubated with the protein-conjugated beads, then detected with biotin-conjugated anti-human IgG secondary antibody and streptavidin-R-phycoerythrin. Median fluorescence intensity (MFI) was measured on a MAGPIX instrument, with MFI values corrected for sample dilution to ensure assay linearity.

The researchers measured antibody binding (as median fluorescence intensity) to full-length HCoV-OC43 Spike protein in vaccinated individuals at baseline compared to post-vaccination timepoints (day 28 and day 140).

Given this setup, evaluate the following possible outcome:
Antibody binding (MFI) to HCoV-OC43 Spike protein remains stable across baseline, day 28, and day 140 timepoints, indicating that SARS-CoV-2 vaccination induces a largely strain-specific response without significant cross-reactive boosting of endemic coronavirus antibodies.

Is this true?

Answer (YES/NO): NO